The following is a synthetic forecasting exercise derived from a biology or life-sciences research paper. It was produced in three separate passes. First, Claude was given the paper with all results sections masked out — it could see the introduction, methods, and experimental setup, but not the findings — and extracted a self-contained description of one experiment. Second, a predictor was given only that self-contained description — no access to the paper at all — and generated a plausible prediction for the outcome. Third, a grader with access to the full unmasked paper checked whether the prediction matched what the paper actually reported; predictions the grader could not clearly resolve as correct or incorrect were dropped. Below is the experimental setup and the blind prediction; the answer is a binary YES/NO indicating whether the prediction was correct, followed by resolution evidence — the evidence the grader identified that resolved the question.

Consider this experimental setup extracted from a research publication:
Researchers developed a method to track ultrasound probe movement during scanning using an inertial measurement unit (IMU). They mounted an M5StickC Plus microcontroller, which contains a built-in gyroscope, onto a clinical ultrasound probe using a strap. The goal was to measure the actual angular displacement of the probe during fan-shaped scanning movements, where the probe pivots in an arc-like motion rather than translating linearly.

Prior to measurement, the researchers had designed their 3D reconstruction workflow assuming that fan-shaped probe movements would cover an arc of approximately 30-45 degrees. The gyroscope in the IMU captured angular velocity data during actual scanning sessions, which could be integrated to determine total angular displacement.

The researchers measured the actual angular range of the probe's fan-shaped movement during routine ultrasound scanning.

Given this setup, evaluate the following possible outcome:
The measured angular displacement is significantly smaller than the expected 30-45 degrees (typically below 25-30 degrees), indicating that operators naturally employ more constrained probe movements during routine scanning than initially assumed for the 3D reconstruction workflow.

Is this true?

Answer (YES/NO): YES